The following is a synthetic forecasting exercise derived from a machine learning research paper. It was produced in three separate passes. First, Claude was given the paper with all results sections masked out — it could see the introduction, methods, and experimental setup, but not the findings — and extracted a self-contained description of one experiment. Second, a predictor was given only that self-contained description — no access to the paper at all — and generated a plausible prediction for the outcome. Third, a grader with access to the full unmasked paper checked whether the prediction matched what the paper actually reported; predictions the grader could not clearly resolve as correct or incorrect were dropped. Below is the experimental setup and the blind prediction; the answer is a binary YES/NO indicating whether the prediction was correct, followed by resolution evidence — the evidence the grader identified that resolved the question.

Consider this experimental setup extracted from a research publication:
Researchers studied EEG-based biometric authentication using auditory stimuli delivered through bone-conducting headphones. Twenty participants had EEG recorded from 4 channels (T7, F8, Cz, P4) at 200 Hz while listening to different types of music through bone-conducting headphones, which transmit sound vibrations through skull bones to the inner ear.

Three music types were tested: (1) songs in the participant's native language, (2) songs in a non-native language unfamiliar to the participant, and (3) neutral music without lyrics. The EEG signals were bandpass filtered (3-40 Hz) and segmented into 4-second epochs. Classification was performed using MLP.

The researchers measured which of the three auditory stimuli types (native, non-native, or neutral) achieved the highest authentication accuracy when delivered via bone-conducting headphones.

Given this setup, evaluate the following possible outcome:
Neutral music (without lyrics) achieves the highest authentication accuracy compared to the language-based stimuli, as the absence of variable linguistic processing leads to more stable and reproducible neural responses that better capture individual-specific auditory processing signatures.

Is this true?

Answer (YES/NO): NO